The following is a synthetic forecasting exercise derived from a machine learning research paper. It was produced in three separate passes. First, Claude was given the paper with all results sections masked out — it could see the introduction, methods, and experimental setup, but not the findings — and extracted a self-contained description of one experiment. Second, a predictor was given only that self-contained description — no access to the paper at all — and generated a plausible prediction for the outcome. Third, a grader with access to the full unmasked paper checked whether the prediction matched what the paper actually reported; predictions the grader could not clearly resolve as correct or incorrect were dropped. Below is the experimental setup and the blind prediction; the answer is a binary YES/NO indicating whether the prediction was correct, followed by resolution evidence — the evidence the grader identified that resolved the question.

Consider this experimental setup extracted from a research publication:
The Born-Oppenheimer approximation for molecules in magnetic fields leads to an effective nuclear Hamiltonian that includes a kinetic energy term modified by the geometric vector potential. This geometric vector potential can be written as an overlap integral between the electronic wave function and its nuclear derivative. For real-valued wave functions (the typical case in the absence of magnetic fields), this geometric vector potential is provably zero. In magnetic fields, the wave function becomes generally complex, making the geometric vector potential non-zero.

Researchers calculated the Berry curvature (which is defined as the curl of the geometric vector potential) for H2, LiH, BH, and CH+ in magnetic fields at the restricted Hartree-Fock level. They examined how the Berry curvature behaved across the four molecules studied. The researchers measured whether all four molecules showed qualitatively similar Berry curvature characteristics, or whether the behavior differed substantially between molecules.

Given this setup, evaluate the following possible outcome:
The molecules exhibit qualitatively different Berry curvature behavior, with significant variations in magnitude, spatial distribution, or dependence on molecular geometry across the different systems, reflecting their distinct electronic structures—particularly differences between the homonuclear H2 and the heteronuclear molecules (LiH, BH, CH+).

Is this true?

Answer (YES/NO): YES